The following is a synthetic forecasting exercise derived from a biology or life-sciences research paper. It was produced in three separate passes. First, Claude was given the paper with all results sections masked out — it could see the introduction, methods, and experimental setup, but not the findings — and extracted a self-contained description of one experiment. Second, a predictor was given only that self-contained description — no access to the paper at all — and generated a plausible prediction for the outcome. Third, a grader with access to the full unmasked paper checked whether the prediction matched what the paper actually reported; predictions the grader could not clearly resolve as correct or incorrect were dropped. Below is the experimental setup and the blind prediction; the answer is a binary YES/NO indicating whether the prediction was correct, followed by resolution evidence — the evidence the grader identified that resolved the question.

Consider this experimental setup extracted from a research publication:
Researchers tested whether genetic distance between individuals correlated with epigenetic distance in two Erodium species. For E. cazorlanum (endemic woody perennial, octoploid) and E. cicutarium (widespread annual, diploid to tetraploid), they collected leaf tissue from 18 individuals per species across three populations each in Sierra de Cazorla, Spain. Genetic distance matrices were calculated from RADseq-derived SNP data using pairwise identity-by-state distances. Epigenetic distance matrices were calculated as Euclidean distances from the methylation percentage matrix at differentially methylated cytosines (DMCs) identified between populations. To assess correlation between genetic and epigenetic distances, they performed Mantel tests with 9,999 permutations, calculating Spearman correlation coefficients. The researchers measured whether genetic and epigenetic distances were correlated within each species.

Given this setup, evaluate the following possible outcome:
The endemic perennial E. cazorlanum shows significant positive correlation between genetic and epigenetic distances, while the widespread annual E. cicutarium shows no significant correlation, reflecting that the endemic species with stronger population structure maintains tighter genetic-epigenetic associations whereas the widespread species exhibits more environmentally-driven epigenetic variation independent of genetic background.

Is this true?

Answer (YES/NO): NO